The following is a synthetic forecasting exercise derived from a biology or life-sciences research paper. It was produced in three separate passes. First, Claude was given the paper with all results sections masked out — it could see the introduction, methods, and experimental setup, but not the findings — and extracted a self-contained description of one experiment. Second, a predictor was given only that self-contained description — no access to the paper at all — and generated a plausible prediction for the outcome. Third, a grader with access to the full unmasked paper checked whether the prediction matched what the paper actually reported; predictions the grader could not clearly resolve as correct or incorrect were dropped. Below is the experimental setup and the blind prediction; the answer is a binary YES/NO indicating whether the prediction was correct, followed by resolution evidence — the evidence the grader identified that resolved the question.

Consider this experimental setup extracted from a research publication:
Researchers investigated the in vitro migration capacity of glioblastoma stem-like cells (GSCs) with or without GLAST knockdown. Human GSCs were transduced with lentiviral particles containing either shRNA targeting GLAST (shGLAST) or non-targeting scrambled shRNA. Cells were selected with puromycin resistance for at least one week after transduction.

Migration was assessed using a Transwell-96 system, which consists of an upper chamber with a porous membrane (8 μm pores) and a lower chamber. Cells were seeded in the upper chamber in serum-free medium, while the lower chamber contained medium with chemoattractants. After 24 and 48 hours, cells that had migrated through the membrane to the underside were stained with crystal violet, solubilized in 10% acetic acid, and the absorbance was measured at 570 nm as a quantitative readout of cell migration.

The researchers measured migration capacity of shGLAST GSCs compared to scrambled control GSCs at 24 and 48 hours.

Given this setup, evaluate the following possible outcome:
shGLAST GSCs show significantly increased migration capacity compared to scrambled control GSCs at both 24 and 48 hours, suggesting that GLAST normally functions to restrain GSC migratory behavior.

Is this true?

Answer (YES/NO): NO